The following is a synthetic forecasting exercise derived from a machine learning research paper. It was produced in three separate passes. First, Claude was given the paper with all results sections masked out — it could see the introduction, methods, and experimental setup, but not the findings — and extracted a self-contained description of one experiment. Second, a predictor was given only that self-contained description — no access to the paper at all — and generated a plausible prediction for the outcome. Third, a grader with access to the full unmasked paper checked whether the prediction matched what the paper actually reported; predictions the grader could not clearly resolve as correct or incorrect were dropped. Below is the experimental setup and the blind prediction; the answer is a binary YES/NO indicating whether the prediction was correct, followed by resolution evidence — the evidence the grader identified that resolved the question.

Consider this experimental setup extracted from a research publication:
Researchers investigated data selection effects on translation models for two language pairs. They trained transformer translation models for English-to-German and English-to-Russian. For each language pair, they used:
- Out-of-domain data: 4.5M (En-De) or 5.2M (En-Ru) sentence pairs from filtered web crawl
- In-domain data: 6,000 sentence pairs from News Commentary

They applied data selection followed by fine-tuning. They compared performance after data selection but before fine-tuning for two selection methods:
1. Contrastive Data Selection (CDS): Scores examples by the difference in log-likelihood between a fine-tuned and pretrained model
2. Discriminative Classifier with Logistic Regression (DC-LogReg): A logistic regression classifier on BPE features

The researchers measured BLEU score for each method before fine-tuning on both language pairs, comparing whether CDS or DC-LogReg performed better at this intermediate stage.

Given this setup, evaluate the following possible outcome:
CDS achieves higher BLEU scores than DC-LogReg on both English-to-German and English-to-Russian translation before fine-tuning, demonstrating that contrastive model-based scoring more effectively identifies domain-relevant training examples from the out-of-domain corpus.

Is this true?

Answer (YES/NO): YES